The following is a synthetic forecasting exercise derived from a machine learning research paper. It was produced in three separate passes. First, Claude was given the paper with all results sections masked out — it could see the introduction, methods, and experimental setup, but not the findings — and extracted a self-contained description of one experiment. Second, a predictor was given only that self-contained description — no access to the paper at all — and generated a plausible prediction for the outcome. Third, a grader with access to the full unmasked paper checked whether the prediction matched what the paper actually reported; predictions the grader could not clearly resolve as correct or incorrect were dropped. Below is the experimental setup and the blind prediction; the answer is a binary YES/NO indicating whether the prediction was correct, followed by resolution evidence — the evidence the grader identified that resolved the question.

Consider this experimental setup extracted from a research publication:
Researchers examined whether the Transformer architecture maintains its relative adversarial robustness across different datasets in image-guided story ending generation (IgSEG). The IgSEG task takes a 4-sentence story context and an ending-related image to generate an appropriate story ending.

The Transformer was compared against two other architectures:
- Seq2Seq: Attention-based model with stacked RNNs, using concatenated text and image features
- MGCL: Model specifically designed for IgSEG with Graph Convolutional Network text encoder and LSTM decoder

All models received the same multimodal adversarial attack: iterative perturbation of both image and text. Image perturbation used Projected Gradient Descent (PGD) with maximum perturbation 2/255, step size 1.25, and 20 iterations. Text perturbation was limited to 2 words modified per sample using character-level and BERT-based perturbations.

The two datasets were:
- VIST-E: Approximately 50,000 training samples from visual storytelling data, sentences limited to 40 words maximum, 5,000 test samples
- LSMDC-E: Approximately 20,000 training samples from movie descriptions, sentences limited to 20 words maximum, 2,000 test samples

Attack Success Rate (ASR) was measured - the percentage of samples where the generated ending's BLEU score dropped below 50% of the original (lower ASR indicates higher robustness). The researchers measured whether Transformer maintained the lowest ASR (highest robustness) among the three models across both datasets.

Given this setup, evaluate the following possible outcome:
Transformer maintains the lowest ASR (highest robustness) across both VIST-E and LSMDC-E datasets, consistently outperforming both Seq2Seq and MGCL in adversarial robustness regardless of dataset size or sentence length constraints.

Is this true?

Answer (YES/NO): YES